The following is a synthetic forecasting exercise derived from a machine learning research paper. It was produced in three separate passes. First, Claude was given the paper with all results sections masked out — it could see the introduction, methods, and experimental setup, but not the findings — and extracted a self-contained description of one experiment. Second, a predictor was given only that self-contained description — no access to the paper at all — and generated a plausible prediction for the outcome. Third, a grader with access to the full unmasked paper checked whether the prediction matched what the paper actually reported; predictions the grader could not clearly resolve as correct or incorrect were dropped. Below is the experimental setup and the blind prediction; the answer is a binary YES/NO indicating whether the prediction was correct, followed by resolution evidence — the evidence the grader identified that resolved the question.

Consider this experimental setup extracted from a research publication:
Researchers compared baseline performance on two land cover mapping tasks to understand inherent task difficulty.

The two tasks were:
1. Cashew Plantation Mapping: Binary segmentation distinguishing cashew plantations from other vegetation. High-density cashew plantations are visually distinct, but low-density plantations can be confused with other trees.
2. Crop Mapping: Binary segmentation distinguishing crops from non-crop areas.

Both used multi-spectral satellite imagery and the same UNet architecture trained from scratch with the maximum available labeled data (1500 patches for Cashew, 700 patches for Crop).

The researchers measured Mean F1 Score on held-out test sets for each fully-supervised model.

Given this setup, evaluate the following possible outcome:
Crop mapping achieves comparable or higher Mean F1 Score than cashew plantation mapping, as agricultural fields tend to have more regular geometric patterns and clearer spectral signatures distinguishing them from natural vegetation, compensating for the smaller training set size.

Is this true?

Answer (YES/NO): YES